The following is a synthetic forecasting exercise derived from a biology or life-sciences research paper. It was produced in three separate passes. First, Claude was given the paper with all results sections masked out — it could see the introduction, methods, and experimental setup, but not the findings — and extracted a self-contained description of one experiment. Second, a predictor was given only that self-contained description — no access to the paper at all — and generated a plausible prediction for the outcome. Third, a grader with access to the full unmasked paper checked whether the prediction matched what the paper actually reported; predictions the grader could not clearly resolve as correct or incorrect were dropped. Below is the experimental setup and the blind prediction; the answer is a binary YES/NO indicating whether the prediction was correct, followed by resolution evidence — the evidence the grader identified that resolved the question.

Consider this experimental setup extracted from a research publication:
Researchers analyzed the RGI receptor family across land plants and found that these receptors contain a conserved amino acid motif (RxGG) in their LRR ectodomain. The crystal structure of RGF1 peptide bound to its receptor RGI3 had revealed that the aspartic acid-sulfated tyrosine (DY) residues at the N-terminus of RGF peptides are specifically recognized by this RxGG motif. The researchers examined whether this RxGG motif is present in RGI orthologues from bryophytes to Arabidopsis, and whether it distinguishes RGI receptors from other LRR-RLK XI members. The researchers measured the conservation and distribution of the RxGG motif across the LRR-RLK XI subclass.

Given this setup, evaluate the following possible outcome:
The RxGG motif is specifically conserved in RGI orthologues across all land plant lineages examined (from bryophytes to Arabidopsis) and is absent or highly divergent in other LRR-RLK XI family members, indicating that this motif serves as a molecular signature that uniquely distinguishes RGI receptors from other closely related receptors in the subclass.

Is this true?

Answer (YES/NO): YES